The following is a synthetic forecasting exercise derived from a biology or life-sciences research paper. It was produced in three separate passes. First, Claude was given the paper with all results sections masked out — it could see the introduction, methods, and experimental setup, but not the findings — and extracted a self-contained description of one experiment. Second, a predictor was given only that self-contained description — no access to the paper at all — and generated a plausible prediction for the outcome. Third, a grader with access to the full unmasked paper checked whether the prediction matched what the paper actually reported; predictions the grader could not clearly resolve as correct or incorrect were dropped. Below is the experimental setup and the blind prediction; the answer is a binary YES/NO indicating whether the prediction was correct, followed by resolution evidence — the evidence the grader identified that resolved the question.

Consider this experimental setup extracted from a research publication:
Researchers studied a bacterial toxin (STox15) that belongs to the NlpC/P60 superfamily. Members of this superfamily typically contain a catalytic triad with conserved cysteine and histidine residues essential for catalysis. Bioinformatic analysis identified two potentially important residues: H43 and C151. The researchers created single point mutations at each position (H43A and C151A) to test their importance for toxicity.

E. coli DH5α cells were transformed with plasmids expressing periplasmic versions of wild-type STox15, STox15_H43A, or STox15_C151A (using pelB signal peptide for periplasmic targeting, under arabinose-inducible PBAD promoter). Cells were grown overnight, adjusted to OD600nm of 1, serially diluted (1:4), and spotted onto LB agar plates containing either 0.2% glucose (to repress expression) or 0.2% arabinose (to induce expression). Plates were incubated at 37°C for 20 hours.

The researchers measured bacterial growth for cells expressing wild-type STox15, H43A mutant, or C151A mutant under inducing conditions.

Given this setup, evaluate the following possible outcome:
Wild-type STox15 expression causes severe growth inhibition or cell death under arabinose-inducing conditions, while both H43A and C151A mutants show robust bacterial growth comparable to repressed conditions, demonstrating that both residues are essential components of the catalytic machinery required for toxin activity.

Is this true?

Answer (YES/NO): YES